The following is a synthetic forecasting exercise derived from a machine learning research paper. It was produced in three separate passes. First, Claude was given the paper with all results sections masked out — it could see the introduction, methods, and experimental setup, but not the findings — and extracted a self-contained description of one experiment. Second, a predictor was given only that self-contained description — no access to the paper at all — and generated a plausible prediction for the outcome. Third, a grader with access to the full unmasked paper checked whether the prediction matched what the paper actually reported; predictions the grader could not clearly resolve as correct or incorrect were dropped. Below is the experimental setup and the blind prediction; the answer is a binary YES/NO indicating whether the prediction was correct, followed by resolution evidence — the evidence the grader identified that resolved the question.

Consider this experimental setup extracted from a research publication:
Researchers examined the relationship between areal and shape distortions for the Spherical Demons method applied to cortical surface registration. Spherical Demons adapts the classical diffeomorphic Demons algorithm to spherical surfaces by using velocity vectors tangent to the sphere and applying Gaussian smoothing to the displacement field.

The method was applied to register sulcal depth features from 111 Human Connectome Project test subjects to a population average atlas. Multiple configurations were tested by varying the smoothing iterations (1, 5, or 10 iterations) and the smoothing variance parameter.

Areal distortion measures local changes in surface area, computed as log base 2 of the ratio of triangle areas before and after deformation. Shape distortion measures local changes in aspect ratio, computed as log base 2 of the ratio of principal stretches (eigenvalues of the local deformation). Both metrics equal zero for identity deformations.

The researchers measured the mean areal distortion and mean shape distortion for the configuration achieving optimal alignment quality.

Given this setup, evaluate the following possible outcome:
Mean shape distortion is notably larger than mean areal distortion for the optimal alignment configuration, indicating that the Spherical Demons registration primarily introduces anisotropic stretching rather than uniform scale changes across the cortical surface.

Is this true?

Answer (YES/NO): NO